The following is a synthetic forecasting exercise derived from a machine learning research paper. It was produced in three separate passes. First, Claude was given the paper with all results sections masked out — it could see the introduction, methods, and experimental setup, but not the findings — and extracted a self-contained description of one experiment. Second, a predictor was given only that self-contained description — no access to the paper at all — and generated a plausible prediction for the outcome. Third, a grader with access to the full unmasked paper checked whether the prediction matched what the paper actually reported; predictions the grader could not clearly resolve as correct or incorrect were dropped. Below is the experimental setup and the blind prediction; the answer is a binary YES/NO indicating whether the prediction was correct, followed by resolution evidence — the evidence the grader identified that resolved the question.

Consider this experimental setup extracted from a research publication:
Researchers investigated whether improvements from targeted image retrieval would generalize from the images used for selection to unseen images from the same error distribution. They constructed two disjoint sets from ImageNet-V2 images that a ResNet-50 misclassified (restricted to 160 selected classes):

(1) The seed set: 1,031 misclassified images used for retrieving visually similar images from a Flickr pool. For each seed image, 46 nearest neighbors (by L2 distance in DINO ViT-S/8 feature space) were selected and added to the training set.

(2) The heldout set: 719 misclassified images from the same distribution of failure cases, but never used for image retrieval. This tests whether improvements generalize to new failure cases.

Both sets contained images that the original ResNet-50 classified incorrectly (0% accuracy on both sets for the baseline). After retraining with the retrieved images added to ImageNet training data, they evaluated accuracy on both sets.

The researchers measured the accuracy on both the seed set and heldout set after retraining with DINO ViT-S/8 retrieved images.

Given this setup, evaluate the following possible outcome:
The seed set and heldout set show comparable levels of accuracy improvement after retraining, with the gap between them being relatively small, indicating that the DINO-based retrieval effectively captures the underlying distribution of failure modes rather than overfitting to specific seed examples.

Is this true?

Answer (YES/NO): NO